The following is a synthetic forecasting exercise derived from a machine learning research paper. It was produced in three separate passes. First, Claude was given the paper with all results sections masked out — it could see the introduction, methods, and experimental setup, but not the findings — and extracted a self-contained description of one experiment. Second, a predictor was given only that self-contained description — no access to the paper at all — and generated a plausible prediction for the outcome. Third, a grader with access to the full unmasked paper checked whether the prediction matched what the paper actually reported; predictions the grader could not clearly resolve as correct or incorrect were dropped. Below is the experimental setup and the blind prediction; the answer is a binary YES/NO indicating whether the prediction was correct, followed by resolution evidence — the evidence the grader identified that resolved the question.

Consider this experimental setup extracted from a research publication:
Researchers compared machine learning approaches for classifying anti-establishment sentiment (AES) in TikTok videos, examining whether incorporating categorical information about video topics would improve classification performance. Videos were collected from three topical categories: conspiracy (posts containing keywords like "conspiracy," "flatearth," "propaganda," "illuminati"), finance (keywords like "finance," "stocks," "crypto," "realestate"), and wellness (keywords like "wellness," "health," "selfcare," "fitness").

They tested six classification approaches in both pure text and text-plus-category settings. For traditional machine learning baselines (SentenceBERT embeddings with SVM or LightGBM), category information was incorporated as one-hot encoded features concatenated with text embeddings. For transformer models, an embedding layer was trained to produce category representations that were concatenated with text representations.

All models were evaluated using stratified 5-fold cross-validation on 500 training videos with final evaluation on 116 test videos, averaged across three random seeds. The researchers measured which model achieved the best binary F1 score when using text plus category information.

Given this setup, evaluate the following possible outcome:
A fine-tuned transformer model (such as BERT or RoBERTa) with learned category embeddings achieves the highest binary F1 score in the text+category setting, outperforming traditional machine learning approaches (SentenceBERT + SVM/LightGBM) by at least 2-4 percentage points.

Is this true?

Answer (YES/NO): YES